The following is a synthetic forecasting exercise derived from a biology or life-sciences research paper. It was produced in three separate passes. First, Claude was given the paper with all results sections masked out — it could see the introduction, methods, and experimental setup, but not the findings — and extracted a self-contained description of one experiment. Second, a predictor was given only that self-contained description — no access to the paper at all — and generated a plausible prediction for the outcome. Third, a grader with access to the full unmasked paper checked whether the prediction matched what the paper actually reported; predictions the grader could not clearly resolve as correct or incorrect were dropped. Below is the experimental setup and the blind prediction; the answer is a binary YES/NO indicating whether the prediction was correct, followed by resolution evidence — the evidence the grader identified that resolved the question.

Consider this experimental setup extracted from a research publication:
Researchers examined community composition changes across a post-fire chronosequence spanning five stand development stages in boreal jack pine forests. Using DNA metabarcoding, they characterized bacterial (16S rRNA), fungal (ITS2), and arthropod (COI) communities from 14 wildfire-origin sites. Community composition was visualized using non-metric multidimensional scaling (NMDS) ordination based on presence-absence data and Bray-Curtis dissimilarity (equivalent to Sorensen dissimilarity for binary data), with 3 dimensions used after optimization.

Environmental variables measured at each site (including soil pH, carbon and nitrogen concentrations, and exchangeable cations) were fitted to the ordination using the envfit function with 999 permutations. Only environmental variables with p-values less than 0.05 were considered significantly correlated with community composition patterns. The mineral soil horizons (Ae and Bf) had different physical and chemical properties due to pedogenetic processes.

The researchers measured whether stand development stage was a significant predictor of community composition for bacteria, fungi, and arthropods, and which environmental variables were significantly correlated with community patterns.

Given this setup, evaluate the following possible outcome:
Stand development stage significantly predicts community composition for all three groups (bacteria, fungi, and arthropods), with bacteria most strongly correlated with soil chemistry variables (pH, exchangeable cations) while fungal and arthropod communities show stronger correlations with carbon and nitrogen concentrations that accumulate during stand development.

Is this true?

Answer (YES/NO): NO